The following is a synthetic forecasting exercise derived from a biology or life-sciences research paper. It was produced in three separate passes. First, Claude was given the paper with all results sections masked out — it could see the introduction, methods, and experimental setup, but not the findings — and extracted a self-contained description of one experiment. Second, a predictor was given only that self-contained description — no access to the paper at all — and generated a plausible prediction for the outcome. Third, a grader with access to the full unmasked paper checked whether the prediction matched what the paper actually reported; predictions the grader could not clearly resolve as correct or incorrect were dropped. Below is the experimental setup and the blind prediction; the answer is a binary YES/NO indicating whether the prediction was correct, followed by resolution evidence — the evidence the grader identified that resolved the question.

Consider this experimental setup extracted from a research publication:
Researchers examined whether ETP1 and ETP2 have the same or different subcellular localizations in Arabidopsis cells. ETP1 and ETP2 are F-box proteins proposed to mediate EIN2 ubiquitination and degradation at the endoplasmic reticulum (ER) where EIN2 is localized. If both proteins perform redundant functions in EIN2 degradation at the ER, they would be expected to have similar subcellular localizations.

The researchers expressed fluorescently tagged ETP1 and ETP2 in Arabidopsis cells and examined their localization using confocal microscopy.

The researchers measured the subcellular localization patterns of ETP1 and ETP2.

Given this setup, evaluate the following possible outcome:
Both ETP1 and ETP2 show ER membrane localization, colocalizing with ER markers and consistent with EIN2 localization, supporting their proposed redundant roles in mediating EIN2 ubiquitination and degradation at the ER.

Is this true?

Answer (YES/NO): NO